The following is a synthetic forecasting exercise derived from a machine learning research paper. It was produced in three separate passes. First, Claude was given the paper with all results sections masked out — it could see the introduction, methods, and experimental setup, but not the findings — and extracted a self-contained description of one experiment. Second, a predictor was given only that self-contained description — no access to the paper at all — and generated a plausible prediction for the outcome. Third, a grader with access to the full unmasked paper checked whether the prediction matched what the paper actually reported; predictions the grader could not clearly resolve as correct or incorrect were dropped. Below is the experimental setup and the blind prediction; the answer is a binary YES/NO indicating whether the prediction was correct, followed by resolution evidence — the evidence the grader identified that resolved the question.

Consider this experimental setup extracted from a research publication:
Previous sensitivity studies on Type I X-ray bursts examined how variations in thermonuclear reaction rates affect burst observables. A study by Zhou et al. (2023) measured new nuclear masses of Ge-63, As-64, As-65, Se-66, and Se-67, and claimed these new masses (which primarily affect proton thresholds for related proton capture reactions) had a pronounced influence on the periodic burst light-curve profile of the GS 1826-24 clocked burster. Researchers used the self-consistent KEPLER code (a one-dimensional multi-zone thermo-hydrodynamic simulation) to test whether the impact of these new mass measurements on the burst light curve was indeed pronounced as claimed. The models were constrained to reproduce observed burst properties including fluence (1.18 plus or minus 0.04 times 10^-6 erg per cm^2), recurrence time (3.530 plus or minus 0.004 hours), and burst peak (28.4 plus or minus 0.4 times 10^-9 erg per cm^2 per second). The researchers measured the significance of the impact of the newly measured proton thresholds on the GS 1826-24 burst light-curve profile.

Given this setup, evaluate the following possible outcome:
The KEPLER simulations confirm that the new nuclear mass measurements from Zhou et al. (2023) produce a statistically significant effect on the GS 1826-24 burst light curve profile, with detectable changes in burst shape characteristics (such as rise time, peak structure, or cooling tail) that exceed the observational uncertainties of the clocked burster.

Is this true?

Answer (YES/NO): NO